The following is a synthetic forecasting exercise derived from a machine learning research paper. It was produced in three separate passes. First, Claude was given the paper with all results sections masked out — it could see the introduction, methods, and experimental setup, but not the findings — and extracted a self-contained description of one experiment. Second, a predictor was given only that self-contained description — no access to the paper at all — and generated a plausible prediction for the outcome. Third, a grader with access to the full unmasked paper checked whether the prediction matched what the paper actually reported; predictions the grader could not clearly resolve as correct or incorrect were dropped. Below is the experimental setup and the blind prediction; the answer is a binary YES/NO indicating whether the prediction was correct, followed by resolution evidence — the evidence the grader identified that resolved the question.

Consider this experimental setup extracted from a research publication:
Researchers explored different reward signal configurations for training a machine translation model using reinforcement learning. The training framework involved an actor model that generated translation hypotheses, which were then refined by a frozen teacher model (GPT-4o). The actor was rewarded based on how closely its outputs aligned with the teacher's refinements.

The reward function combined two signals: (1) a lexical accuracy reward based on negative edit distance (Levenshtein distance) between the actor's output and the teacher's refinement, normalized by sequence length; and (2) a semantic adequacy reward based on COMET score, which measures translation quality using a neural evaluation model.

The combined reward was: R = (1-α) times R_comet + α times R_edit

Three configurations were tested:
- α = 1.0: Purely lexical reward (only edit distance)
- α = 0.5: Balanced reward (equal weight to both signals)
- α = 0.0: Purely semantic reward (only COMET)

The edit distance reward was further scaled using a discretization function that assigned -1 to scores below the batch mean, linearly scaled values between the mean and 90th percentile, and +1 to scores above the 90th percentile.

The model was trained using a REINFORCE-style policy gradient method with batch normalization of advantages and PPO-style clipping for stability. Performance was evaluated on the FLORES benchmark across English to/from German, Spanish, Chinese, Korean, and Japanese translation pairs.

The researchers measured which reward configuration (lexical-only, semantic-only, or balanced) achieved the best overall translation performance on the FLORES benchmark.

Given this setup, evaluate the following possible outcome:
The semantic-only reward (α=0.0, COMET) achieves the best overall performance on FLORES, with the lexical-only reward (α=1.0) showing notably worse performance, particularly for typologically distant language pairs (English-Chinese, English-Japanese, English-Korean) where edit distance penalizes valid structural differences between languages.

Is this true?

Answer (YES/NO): NO